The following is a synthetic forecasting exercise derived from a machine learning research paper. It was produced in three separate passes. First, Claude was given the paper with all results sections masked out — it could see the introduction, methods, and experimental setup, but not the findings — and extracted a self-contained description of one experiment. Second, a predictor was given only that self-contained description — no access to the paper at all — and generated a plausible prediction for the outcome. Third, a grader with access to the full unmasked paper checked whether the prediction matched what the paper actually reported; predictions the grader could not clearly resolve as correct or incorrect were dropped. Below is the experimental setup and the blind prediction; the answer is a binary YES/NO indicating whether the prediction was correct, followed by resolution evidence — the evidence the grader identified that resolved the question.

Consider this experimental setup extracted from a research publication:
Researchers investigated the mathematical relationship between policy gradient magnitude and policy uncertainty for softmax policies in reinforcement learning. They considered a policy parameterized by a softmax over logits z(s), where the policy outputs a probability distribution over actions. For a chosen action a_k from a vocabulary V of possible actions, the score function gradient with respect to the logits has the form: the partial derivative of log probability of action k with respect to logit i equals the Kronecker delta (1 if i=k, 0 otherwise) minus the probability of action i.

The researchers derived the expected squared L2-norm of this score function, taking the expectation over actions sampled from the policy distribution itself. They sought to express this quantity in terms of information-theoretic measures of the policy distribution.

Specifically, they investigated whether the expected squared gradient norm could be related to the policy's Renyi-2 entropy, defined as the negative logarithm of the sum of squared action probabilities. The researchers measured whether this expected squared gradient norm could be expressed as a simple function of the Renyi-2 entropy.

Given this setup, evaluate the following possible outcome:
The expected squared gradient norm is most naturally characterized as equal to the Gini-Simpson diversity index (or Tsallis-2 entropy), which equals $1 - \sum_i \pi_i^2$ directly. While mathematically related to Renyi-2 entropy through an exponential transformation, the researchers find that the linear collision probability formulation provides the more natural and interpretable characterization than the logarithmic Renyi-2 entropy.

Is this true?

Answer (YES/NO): NO